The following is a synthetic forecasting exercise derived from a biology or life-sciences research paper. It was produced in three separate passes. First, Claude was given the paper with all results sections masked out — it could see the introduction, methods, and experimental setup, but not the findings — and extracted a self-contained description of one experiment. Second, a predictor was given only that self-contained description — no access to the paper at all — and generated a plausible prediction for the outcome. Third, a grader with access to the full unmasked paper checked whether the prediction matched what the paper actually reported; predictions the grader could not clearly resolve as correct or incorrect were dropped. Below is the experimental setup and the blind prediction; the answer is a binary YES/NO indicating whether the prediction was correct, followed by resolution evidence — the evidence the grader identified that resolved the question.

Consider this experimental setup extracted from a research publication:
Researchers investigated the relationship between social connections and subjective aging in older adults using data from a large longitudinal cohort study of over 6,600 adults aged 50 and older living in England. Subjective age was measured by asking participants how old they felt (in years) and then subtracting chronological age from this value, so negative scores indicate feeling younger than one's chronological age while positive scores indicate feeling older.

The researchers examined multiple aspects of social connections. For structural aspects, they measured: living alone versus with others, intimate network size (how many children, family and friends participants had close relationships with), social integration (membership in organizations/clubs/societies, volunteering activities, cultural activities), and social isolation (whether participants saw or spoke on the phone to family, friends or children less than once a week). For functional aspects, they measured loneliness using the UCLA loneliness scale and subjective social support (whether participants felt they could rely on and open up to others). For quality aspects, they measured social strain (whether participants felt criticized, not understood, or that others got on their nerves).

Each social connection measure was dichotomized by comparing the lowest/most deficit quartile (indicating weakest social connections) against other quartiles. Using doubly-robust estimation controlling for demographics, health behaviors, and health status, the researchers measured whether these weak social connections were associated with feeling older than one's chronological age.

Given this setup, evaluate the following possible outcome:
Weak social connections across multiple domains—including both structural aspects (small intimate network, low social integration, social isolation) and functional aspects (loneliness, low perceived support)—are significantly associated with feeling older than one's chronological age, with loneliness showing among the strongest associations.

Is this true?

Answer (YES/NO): NO